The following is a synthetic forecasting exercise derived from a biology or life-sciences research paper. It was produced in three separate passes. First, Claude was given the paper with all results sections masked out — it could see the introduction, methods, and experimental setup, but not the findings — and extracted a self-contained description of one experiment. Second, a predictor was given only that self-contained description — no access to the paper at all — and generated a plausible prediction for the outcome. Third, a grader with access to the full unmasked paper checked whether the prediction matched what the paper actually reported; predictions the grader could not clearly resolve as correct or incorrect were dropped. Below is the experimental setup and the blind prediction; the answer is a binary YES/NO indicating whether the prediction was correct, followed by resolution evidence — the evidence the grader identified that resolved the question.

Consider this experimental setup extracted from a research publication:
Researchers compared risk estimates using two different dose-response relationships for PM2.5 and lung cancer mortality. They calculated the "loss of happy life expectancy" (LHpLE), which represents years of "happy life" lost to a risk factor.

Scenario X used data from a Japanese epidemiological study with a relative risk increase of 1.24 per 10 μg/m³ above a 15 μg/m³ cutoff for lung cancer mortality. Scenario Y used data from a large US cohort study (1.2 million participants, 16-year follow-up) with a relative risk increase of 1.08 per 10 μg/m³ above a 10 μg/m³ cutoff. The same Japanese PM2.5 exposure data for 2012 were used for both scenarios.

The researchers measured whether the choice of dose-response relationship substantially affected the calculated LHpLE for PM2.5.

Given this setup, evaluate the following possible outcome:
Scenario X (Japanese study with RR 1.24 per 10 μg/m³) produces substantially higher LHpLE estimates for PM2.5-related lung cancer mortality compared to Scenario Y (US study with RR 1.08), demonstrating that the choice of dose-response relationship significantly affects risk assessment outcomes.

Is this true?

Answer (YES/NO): NO